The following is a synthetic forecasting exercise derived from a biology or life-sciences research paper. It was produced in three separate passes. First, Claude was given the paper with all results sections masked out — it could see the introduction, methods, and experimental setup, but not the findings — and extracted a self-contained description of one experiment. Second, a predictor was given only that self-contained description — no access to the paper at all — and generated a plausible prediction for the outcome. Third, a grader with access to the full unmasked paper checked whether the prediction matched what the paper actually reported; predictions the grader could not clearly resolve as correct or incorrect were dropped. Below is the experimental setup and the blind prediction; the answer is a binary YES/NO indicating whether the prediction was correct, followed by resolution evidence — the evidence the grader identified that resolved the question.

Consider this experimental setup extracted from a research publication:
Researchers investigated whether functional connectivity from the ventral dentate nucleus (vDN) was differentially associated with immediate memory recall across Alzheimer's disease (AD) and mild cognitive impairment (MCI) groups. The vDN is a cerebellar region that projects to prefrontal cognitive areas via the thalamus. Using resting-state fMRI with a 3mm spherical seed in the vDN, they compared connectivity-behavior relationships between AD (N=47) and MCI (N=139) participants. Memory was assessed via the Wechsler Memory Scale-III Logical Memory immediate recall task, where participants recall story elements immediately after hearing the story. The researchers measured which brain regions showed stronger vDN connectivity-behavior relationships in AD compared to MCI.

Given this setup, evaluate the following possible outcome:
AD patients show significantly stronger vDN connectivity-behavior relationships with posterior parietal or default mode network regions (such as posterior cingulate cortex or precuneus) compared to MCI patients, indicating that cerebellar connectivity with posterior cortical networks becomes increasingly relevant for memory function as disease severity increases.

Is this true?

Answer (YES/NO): NO